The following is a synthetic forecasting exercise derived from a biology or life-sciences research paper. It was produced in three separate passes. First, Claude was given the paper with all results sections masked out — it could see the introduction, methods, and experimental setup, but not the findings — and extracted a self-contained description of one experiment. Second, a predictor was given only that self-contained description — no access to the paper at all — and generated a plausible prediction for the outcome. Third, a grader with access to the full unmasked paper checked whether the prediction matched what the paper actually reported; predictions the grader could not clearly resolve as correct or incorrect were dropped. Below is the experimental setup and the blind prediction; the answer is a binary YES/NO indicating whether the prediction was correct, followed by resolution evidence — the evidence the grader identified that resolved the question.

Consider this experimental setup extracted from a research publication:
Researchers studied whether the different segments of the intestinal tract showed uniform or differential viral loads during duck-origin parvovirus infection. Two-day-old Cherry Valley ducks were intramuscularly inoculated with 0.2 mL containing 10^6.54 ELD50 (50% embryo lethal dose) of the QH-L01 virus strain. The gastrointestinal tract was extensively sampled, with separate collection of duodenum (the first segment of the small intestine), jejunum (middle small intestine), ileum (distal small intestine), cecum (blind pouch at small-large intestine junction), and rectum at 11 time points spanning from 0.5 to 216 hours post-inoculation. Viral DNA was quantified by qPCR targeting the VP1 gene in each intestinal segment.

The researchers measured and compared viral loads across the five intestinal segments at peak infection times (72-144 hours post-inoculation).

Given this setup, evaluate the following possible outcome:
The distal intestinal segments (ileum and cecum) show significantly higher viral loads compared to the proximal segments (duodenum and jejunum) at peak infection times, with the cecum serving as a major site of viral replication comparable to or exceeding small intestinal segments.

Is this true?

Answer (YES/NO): NO